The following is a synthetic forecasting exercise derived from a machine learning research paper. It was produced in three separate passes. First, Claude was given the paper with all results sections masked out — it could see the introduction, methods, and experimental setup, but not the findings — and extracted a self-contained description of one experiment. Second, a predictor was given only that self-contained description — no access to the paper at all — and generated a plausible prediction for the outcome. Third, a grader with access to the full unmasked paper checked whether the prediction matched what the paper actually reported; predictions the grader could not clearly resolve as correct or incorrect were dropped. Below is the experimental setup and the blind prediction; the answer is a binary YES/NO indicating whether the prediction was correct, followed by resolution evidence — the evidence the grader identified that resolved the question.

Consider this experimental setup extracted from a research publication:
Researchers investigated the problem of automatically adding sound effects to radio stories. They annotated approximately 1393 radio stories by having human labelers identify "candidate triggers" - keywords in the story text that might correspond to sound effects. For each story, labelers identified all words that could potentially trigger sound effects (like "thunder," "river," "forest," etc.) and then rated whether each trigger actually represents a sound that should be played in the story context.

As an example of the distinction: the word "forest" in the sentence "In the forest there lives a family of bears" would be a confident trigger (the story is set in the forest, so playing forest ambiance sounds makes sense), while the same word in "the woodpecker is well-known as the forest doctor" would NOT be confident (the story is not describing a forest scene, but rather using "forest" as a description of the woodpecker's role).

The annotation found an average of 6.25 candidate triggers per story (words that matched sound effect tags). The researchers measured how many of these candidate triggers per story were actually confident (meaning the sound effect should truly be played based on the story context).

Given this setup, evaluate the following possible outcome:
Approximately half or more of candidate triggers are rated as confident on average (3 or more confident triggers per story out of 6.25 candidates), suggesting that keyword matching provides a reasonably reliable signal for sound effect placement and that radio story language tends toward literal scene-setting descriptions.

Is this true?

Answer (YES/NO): YES